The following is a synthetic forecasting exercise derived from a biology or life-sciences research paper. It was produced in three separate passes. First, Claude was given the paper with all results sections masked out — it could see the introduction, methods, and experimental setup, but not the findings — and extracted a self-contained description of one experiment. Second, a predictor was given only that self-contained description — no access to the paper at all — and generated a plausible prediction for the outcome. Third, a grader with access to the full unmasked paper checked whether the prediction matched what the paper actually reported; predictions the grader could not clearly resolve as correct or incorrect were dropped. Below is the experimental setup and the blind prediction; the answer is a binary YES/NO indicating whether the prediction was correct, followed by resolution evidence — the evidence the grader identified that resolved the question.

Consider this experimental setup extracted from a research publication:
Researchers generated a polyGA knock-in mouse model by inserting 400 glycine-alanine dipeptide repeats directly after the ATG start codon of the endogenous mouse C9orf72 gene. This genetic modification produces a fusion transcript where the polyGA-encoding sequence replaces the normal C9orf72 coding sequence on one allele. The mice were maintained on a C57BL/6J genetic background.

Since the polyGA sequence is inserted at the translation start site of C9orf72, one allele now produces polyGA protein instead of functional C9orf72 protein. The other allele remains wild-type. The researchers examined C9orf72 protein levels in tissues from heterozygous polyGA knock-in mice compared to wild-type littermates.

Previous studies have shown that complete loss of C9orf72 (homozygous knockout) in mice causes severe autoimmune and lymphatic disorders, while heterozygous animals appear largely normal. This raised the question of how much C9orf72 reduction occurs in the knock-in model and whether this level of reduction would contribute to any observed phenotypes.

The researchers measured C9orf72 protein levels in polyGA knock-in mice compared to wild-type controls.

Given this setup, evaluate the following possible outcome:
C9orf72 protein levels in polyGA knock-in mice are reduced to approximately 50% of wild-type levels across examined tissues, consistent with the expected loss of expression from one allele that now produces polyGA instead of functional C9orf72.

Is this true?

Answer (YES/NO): NO